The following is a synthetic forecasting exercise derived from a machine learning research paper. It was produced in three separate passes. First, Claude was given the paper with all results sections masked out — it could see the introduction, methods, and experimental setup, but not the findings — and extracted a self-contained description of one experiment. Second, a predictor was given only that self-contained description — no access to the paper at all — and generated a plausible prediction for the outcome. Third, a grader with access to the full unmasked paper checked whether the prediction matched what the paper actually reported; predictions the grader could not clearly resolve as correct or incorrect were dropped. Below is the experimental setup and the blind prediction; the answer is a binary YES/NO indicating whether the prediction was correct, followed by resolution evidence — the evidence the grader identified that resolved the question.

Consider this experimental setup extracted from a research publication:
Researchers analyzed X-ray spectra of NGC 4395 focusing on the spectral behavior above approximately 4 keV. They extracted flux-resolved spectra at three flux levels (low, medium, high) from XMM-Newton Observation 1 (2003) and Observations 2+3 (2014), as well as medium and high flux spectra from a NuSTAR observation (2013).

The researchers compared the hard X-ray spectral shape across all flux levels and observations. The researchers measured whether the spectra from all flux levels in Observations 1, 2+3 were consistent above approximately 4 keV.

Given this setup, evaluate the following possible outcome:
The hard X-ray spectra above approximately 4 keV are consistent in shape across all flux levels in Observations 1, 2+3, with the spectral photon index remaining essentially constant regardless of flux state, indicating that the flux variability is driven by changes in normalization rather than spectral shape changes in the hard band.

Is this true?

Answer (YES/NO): YES